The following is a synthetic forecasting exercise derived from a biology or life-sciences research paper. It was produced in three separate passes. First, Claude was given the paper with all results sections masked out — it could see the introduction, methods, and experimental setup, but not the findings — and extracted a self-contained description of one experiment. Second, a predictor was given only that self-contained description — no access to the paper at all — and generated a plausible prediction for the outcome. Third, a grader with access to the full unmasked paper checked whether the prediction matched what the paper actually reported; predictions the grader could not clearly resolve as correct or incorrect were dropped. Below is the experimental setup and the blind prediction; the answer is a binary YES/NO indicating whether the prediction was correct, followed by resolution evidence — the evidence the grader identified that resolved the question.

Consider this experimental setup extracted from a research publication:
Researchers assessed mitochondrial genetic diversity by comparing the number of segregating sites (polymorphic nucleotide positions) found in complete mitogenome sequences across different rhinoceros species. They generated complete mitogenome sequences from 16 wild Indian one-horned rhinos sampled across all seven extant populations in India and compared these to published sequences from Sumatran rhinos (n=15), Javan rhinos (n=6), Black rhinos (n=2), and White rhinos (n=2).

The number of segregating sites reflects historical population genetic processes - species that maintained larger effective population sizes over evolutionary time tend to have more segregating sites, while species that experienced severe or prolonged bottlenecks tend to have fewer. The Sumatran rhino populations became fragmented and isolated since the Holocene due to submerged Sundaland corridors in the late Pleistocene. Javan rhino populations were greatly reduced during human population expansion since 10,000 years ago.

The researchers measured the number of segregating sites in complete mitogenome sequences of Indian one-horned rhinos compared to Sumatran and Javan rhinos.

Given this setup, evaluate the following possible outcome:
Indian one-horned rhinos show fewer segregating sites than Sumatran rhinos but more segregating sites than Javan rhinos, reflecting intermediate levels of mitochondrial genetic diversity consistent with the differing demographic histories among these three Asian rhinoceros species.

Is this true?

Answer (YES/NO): NO